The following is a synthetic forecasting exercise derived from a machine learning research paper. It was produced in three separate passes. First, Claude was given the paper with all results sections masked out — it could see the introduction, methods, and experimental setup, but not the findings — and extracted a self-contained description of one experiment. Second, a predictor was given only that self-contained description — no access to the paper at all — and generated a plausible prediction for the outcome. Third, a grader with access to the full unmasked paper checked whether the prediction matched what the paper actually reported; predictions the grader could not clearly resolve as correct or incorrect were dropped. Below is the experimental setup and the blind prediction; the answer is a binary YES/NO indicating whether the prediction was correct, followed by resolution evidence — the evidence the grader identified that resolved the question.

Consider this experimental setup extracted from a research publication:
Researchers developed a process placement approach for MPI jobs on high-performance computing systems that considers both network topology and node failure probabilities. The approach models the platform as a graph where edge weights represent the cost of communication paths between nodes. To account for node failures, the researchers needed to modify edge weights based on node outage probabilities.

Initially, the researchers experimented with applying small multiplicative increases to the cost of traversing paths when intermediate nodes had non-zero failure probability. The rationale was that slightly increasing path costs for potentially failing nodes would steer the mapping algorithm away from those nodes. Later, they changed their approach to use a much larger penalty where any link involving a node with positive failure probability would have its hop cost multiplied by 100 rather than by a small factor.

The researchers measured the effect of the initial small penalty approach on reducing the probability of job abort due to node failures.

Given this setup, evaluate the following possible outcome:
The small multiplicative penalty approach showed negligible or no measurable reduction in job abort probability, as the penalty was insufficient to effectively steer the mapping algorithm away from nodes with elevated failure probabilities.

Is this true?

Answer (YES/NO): YES